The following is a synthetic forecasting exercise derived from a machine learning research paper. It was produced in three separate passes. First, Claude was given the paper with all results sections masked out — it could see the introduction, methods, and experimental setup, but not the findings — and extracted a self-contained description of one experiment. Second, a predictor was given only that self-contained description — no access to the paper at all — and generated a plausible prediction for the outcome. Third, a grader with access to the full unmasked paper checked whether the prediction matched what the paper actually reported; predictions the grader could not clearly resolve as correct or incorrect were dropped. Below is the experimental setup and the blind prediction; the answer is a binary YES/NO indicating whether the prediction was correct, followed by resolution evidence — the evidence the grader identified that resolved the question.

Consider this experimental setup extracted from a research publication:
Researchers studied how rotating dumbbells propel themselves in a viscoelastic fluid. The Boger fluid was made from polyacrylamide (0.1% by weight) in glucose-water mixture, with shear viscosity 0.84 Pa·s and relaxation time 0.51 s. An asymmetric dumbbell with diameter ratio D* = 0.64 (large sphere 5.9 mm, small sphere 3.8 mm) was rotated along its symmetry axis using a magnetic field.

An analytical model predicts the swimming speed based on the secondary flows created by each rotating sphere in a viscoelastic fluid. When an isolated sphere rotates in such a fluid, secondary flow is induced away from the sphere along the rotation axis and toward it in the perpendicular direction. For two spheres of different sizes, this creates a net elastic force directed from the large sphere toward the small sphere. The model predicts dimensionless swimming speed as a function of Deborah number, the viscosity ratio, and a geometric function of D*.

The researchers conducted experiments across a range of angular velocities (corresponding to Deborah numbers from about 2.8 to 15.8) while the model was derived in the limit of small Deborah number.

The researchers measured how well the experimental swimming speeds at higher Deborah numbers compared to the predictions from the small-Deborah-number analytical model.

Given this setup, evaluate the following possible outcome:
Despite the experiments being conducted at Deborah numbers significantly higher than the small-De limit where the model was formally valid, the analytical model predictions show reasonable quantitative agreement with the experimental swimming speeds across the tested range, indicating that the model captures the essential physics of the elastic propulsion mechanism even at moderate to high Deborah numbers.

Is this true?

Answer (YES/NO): YES